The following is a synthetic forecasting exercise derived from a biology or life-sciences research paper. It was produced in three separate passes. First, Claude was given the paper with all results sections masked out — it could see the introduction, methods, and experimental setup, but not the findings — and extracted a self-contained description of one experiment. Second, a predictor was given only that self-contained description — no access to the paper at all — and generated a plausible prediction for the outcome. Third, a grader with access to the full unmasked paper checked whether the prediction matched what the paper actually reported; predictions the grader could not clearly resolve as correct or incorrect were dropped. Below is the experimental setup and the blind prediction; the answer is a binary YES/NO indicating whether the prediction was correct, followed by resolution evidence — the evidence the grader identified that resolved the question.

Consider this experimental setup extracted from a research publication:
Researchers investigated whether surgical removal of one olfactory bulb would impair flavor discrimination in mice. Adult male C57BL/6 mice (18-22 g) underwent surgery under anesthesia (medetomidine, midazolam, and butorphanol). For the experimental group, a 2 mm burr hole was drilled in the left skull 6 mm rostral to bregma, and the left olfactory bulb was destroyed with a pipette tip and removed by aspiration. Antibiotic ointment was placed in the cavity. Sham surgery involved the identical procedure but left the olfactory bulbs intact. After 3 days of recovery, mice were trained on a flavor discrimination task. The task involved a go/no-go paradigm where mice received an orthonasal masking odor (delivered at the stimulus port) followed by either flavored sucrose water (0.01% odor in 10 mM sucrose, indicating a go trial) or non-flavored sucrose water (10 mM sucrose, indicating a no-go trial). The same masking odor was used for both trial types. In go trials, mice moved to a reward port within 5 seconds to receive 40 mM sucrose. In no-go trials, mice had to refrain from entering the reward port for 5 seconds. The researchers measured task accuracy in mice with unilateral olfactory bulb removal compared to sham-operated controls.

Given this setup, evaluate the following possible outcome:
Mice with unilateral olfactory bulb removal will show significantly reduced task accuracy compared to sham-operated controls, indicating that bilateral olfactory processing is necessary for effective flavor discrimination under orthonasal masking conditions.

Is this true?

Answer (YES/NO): NO